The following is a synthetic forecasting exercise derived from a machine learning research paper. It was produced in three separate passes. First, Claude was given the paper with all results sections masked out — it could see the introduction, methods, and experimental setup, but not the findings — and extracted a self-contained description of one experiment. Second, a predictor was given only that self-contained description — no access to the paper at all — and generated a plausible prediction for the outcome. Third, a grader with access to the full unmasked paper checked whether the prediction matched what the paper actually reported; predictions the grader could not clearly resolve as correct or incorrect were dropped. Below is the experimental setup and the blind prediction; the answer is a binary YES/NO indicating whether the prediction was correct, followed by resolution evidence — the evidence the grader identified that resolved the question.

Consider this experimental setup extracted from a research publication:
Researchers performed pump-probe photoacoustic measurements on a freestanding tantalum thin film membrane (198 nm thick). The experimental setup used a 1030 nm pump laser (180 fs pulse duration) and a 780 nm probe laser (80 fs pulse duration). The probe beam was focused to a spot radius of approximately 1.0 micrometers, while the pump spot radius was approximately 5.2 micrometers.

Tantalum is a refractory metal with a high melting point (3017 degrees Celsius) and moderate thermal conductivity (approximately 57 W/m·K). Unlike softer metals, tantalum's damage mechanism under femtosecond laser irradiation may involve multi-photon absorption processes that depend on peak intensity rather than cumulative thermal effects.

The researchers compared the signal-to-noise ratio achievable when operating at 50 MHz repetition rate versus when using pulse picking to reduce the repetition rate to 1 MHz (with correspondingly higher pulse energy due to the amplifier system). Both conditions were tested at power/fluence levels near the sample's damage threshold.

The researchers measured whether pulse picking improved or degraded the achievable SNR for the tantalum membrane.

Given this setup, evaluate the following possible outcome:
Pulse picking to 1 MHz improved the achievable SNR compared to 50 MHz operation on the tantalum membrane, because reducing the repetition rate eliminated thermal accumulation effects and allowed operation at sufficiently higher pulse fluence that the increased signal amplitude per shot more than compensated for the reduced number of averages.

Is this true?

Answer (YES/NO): YES